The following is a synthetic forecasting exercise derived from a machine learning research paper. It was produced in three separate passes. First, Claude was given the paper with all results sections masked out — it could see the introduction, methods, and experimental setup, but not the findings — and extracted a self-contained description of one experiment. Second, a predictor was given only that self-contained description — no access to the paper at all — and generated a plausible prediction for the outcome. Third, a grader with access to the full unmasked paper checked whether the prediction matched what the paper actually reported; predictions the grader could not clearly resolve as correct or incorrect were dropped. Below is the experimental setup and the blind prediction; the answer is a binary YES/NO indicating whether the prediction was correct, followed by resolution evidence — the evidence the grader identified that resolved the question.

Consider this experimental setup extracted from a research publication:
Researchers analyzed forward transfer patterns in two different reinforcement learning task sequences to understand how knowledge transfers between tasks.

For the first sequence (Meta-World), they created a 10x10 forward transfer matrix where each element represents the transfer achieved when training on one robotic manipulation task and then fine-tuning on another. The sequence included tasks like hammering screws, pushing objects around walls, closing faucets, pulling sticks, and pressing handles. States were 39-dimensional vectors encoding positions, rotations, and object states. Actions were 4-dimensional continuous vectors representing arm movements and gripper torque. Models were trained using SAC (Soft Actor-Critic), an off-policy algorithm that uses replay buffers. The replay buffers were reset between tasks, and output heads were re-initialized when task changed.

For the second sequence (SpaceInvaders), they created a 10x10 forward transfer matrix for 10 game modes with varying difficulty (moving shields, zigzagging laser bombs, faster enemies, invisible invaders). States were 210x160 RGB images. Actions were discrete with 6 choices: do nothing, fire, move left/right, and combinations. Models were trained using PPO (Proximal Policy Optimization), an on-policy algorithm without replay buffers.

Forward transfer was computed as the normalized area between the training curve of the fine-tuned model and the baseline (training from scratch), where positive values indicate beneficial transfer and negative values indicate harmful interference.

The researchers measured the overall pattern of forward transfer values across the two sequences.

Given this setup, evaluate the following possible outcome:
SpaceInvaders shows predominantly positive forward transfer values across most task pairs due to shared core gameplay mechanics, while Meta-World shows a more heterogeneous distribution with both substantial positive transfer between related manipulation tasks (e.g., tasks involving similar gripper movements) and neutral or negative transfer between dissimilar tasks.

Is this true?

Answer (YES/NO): NO